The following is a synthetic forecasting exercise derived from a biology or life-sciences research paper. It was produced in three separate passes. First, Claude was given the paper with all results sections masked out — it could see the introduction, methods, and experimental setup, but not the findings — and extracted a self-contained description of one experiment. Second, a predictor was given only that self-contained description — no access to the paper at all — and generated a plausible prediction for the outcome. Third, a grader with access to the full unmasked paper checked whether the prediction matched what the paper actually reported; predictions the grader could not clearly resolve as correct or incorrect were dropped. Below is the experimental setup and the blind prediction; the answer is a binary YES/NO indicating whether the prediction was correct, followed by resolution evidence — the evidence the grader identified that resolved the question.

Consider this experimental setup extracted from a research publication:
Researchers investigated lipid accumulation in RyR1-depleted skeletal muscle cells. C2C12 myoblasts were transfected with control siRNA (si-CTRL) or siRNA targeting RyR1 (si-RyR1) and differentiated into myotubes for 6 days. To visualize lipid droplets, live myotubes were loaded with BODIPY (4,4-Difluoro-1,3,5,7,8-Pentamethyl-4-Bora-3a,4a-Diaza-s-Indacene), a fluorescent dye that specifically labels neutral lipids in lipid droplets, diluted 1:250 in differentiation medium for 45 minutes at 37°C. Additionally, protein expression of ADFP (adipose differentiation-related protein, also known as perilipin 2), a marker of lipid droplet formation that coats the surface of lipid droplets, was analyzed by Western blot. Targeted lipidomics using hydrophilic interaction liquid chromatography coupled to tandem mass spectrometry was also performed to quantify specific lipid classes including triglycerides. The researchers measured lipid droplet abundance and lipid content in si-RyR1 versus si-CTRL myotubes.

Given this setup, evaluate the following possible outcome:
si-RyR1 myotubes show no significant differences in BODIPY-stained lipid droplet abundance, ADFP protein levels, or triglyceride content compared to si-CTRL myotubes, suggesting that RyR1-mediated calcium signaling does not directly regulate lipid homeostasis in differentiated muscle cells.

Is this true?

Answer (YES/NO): NO